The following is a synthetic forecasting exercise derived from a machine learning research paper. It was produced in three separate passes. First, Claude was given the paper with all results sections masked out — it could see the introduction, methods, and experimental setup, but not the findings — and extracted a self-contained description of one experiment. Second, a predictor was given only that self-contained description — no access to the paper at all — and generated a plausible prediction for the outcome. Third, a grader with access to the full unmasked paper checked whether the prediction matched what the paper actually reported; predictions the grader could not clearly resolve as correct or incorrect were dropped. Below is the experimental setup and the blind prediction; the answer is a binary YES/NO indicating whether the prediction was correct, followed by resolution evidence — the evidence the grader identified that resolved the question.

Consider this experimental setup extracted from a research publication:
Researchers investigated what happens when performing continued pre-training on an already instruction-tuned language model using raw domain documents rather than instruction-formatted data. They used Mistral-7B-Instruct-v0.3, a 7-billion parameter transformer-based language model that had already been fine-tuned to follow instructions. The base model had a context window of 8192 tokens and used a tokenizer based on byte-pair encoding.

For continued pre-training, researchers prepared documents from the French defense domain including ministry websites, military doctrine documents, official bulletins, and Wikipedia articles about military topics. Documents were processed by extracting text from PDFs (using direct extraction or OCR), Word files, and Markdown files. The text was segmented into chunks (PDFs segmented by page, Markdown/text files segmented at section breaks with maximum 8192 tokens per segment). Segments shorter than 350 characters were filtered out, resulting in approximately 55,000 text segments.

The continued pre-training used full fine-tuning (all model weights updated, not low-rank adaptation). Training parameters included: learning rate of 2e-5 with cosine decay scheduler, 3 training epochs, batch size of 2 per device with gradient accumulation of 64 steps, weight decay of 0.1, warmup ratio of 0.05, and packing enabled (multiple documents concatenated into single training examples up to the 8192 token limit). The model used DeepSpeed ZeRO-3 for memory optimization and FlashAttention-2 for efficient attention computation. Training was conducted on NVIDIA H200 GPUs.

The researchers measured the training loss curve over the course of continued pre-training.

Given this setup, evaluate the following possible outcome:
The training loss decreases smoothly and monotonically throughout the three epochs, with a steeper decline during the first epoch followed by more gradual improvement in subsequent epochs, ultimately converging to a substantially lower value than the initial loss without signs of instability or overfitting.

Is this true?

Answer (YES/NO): NO